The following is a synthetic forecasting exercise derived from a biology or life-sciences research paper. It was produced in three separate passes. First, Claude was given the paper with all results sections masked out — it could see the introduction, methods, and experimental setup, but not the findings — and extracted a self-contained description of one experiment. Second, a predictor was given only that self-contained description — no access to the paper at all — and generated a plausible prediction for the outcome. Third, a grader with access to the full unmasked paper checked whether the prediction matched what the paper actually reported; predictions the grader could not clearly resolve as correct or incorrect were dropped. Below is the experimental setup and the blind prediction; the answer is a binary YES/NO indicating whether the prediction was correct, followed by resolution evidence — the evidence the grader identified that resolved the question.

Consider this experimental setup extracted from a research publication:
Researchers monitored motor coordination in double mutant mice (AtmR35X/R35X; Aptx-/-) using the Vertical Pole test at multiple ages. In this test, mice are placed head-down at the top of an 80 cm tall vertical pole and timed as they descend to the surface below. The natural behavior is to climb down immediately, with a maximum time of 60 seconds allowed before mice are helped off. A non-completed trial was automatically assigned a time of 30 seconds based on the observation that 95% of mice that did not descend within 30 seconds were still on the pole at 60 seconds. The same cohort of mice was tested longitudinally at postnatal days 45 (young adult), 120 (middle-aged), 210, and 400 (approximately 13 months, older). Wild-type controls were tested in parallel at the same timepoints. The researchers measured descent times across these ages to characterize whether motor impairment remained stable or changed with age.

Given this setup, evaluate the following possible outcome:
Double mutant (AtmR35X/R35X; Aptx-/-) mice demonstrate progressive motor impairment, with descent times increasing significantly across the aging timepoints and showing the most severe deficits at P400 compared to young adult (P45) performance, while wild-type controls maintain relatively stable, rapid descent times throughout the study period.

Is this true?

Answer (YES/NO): NO